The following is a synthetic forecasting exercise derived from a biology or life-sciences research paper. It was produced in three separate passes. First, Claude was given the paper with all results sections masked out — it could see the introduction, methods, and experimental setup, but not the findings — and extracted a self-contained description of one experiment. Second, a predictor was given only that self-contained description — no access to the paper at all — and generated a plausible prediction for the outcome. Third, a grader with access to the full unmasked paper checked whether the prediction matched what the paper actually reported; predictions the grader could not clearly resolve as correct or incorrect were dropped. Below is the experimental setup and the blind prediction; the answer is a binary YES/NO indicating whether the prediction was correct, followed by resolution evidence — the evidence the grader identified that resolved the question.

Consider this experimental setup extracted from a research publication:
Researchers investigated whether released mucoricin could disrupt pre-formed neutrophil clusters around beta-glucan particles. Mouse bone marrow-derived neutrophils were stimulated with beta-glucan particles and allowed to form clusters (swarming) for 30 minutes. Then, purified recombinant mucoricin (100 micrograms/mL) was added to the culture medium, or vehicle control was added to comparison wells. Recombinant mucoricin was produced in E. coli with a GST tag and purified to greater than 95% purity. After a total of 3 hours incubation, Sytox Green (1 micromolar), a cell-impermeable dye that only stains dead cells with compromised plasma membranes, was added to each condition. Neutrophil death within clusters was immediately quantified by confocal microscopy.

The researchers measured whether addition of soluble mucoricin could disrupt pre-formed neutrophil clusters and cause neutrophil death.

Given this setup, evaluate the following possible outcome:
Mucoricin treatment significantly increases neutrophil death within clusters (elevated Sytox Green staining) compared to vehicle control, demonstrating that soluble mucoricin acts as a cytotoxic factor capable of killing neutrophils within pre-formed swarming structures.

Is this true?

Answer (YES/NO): YES